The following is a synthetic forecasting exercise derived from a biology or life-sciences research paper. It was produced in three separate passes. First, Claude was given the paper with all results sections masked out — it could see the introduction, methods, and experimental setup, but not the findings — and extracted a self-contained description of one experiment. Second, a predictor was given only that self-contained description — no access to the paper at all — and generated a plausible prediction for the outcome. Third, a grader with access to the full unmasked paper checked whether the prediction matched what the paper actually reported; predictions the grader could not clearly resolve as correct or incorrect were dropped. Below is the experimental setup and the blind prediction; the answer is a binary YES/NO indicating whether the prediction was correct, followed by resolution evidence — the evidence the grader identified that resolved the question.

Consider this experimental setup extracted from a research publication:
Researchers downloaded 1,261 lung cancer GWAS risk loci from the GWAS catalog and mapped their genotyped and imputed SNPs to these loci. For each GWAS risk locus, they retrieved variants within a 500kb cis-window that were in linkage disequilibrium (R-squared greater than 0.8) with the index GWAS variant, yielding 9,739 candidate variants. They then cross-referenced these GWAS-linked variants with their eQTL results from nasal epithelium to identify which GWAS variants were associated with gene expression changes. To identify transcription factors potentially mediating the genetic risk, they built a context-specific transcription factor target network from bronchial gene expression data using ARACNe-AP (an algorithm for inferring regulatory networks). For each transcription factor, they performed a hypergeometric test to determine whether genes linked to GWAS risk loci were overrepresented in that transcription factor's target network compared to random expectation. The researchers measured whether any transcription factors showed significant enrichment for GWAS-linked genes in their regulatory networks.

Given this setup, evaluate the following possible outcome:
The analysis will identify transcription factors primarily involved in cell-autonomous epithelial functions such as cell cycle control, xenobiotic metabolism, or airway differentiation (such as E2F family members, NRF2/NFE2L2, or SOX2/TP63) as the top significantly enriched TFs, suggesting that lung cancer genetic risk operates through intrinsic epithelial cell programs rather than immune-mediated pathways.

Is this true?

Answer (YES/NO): NO